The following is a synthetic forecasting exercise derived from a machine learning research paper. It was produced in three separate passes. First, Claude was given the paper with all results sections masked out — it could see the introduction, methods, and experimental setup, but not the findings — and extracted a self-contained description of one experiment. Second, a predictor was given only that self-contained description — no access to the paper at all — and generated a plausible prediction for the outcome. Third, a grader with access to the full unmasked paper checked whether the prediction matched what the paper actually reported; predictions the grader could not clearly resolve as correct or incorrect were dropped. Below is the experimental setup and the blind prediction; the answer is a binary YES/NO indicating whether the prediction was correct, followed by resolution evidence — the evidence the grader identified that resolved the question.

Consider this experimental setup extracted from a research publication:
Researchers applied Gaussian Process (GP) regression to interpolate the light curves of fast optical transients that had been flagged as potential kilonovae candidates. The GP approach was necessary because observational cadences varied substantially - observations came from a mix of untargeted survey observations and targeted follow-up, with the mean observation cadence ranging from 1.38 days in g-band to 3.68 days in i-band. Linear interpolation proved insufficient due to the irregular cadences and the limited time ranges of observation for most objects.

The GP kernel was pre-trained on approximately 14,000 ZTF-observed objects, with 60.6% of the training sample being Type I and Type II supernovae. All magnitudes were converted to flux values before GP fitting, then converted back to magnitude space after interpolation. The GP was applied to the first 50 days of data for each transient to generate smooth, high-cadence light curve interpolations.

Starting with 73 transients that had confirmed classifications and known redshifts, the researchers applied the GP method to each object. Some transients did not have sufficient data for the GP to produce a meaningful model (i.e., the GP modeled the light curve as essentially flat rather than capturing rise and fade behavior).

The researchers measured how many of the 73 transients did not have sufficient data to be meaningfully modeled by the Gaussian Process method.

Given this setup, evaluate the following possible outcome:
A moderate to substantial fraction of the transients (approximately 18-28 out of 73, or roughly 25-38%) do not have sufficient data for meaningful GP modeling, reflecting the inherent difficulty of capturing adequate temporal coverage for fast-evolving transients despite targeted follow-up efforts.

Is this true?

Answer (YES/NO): NO